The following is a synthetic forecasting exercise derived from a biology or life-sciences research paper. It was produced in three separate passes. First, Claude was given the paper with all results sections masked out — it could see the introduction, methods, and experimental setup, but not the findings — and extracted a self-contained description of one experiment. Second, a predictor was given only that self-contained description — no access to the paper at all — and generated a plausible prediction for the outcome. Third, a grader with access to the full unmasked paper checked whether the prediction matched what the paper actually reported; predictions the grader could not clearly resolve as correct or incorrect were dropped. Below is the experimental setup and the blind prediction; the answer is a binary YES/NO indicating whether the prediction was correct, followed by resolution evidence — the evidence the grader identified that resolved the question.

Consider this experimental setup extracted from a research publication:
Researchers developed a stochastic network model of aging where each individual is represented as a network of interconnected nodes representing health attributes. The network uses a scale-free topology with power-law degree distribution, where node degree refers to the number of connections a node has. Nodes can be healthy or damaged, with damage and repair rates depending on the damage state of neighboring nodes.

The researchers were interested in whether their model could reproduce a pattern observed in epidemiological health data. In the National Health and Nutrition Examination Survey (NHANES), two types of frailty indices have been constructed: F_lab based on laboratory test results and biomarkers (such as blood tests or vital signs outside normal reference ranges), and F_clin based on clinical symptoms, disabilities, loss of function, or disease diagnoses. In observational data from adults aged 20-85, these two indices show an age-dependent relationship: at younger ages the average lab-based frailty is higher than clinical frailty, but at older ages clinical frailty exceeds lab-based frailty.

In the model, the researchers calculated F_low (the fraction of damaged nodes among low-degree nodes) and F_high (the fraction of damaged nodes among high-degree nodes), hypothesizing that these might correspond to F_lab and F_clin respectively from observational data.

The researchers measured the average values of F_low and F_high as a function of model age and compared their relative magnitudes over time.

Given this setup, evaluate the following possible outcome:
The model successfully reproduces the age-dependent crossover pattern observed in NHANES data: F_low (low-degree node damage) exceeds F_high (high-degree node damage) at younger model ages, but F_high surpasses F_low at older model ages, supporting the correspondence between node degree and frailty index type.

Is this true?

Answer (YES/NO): YES